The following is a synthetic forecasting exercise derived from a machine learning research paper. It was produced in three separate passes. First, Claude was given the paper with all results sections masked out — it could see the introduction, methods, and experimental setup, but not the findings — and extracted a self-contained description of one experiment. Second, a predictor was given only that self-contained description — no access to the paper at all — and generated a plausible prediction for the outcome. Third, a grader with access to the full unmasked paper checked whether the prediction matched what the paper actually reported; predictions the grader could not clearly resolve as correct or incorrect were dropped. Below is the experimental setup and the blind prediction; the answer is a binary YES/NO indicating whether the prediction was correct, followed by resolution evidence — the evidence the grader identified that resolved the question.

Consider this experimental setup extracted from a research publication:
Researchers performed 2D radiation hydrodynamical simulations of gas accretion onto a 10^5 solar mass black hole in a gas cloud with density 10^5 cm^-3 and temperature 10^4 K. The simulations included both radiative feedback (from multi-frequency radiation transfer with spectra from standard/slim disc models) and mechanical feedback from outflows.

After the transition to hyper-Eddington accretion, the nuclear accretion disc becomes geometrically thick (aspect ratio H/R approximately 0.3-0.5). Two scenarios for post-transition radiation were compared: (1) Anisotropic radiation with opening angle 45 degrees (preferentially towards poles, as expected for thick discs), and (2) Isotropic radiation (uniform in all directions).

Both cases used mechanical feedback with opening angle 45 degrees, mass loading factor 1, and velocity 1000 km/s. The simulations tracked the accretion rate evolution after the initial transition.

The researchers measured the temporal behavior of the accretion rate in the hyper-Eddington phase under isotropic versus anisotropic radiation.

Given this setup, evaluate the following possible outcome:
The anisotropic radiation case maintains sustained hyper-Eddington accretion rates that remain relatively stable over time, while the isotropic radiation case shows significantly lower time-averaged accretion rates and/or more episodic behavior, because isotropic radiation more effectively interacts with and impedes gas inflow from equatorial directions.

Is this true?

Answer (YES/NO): YES